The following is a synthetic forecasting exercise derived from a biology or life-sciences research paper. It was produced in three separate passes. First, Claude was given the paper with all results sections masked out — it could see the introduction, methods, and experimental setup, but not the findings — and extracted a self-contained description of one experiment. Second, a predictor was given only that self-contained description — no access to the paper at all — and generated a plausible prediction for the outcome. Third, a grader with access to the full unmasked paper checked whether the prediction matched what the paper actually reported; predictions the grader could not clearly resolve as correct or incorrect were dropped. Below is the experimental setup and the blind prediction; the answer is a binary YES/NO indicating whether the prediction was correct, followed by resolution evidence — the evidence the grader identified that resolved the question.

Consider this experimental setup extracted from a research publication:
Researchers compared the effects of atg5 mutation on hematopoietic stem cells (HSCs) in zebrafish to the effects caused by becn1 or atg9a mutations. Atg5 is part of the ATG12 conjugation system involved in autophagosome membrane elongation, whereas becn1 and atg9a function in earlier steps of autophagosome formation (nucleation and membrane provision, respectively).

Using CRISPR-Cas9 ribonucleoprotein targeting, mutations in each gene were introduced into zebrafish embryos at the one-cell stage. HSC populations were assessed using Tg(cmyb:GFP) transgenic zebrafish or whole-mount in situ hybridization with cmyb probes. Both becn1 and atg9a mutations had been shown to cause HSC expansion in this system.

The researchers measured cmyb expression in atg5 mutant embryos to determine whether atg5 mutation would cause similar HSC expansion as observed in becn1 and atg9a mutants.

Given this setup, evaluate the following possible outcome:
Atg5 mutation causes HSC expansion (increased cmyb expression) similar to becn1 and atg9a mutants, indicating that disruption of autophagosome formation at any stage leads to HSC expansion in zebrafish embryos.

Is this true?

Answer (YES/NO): NO